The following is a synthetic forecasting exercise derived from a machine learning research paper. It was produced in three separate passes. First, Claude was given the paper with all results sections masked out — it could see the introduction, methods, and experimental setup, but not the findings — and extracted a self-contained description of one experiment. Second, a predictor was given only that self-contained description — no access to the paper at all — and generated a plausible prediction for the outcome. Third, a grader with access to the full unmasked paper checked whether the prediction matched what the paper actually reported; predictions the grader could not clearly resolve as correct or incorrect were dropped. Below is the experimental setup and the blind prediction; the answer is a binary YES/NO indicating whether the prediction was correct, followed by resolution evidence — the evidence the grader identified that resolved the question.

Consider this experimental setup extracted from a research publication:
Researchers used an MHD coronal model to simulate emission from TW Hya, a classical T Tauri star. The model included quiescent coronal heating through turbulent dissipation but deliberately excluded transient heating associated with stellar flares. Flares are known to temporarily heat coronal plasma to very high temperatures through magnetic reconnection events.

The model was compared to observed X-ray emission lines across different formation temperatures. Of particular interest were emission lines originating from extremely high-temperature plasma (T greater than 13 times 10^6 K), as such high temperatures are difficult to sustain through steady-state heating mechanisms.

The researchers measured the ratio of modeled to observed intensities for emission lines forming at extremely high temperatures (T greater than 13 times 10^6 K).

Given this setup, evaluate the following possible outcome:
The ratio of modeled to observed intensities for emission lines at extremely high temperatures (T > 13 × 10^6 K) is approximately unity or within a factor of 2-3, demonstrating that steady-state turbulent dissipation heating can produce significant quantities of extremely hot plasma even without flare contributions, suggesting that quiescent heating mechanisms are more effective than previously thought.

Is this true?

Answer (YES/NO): NO